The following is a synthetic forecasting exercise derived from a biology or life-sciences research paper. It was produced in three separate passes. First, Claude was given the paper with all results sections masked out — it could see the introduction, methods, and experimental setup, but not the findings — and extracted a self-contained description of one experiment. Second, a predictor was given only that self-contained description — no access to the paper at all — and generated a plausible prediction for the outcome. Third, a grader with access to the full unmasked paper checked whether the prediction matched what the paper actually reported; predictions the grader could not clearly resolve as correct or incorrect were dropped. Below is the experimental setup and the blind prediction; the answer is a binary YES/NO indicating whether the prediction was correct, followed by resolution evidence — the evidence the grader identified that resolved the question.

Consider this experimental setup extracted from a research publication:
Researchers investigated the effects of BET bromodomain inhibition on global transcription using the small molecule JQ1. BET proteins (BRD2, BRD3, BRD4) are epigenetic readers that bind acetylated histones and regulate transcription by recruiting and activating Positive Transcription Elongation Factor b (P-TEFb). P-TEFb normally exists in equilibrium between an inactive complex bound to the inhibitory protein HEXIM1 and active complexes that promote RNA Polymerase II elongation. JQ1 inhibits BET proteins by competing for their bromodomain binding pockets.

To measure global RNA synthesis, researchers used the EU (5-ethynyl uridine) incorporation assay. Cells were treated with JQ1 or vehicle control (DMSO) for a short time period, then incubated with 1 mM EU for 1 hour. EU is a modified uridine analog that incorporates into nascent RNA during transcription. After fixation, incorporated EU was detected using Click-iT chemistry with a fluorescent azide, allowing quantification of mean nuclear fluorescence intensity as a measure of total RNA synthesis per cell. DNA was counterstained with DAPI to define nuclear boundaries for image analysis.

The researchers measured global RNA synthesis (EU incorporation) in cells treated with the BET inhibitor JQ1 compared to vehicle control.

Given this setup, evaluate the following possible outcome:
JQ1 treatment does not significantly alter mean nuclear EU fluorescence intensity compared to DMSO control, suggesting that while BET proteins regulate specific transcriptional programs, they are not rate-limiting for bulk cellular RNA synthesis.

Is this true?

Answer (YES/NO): NO